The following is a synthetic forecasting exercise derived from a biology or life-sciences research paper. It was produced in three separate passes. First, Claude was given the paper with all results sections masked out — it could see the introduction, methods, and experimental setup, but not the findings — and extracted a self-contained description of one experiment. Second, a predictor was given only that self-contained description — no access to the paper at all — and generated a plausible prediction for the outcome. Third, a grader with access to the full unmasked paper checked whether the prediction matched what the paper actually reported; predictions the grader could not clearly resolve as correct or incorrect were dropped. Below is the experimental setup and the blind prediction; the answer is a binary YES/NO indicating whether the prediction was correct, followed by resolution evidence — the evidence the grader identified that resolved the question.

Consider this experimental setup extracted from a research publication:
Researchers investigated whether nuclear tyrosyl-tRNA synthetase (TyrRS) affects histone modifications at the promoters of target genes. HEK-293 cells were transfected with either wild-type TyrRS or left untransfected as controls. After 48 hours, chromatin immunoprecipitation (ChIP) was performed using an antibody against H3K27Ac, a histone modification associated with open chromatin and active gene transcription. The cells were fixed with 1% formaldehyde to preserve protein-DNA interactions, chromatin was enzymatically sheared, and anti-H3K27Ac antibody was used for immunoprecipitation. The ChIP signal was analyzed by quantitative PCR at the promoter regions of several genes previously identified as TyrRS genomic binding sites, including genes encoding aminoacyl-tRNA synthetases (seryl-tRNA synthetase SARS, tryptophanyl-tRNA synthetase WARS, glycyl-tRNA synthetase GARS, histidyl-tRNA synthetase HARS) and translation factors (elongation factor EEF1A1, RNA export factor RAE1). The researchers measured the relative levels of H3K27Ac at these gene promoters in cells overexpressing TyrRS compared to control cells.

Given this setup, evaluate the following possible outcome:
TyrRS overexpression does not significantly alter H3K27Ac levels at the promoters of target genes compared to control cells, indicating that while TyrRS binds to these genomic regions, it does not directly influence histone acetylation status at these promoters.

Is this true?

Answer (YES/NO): NO